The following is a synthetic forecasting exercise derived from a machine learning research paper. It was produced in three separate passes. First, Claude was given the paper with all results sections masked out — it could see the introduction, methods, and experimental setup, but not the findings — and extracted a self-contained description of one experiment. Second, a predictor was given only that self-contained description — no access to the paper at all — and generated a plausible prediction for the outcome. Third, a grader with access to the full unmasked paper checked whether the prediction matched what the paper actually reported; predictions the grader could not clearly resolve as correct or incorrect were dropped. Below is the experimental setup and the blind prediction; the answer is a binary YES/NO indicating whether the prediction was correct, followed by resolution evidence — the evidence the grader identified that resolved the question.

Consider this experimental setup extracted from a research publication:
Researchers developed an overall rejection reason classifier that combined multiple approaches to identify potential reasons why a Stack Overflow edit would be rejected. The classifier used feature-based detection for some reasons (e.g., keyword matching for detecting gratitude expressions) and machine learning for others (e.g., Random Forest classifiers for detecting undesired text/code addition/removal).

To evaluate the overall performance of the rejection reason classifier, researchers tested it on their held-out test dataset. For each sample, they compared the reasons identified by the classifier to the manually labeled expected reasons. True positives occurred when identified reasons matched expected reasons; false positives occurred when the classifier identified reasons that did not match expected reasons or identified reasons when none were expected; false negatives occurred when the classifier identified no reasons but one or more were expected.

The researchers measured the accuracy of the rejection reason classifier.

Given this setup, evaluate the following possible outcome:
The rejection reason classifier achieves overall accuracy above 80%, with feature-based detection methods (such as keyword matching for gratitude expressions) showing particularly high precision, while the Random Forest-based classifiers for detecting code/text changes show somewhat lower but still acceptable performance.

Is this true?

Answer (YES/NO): NO